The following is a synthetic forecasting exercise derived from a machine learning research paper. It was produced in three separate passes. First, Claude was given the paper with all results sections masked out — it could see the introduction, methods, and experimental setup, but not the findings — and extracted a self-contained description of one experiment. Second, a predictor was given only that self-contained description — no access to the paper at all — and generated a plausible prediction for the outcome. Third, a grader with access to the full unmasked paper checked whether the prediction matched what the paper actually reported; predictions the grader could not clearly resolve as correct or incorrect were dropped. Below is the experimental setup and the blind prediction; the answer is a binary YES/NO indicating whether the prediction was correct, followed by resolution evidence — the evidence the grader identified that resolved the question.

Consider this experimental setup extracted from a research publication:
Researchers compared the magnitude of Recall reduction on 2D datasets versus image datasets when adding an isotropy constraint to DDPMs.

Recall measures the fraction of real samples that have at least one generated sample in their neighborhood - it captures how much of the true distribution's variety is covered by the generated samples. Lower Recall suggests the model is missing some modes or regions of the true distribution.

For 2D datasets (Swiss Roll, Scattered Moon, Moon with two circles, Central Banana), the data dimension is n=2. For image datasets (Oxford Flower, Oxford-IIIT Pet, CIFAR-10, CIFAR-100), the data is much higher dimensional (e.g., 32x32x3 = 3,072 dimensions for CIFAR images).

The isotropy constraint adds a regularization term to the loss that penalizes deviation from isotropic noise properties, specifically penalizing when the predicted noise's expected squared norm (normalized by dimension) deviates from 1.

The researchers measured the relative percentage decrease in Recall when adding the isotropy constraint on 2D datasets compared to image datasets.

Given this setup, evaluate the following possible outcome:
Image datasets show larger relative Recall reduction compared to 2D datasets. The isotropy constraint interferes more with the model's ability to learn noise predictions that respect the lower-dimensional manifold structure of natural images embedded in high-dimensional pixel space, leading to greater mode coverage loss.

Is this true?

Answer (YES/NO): YES